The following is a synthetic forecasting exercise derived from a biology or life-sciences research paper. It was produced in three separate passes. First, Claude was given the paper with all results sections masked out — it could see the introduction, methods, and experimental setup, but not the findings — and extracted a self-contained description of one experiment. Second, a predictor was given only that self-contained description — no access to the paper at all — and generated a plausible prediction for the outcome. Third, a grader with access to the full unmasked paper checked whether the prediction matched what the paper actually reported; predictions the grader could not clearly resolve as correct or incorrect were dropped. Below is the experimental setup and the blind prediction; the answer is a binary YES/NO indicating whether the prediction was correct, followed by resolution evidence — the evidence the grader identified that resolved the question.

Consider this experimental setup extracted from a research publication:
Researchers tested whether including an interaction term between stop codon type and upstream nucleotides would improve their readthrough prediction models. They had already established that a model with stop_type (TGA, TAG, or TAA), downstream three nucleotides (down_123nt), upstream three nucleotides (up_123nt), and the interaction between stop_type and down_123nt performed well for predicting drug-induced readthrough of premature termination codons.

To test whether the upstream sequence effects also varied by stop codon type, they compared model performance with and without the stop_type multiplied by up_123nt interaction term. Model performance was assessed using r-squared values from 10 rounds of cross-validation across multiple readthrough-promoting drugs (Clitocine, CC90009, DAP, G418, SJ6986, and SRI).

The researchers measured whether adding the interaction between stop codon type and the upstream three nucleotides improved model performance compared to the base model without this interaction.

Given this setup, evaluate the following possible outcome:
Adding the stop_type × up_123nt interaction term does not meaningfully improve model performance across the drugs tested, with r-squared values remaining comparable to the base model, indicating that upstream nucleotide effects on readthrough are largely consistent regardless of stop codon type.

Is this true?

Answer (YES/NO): YES